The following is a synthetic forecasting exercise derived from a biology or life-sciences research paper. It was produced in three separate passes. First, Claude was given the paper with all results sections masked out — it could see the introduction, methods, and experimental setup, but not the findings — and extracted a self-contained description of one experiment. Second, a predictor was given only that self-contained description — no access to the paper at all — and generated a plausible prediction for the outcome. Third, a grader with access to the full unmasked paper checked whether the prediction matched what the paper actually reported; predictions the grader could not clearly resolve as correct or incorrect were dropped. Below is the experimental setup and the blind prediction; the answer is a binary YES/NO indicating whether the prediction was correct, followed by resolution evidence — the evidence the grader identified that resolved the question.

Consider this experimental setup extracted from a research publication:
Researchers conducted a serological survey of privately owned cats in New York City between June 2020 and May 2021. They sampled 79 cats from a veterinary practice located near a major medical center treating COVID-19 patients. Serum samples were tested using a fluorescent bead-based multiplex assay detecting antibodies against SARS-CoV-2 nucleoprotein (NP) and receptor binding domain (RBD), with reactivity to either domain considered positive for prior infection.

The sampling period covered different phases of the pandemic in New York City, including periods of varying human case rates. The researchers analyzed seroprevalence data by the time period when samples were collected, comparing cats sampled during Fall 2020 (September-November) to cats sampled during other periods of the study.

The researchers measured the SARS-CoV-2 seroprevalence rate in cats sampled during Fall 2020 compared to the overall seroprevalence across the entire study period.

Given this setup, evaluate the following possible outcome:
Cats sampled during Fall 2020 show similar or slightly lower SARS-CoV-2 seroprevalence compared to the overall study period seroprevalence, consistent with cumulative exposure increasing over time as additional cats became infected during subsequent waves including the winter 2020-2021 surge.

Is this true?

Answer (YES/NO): NO